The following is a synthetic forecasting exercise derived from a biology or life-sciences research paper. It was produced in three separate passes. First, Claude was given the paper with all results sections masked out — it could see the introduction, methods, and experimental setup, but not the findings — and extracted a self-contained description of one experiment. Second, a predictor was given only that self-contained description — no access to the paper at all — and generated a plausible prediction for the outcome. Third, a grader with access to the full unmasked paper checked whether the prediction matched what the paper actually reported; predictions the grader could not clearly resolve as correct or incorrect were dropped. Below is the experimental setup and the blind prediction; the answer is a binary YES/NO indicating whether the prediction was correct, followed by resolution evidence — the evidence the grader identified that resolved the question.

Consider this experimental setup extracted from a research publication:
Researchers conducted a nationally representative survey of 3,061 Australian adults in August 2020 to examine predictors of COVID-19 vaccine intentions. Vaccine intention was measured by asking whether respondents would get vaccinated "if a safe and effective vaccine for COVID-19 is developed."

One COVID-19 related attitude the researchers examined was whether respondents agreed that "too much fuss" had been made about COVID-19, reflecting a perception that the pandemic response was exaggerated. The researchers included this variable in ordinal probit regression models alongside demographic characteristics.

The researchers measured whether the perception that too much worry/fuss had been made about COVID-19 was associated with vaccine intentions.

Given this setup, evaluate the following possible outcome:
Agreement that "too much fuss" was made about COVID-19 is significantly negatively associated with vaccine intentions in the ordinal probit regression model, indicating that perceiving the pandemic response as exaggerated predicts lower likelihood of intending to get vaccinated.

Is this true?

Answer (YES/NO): YES